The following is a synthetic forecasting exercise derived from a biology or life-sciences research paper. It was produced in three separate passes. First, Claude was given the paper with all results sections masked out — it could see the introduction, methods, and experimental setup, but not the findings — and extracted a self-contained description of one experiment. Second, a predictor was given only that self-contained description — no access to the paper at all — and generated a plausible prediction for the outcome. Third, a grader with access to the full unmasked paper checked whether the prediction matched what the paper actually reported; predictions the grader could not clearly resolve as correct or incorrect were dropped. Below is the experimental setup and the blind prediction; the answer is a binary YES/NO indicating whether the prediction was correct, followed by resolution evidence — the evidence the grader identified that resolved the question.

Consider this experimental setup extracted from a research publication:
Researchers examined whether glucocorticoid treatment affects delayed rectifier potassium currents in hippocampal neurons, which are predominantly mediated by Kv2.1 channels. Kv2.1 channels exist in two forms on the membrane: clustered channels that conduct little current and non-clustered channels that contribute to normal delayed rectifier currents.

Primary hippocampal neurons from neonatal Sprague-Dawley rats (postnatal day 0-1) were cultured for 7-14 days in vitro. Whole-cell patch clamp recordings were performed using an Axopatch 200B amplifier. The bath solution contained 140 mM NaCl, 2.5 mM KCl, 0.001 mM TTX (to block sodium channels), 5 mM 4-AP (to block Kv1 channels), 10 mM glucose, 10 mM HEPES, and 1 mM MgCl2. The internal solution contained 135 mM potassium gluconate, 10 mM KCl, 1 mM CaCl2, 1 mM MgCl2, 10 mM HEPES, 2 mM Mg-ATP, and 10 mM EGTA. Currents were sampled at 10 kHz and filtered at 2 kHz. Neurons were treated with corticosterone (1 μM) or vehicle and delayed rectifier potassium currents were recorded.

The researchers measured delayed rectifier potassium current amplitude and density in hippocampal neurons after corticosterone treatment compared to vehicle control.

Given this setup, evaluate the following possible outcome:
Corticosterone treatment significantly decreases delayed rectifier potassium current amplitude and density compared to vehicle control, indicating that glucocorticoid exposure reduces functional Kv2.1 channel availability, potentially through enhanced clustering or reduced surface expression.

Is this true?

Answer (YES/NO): YES